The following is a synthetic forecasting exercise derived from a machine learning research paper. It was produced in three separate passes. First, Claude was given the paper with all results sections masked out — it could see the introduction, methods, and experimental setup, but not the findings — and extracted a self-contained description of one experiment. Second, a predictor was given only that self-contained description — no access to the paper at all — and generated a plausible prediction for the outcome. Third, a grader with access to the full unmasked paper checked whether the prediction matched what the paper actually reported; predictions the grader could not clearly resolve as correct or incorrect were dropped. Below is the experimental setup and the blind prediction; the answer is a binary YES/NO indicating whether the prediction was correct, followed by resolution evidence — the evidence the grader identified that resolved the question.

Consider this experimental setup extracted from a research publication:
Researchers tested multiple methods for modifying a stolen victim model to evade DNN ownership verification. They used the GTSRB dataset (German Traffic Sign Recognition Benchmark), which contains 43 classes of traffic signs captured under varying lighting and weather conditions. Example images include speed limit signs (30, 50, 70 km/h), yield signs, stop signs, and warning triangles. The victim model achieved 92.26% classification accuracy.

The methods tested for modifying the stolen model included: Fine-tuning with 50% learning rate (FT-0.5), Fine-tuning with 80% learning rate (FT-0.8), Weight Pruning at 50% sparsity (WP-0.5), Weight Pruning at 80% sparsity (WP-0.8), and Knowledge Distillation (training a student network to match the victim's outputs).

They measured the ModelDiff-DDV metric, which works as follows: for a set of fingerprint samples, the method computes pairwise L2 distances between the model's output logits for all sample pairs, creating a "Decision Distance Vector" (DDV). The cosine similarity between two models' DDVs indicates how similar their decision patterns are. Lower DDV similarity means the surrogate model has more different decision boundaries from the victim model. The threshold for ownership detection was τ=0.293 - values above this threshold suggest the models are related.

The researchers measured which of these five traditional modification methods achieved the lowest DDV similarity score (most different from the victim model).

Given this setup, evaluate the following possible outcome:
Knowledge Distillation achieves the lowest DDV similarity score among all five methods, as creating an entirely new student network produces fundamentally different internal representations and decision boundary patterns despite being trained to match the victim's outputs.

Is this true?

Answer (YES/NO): YES